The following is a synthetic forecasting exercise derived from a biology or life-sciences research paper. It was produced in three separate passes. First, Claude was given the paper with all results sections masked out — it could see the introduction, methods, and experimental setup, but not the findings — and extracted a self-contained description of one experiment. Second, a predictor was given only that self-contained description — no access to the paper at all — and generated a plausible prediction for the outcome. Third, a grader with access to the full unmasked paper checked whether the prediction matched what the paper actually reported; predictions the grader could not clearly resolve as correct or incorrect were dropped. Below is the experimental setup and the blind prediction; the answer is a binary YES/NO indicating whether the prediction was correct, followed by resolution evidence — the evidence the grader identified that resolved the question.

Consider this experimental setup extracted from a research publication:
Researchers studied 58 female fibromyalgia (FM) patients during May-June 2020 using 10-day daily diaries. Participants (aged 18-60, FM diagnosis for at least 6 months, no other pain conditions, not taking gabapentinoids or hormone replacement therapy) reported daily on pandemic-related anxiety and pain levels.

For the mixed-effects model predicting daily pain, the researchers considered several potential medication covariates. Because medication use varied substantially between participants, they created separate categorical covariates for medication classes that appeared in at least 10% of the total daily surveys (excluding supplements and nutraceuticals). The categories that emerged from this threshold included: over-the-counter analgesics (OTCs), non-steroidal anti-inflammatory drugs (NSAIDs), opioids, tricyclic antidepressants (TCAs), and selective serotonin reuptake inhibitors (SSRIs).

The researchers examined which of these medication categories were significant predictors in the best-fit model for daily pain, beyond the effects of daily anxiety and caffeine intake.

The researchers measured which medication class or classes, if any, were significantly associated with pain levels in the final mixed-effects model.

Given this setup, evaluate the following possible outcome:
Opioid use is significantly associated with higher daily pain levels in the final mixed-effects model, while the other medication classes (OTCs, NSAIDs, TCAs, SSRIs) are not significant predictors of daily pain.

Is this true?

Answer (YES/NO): NO